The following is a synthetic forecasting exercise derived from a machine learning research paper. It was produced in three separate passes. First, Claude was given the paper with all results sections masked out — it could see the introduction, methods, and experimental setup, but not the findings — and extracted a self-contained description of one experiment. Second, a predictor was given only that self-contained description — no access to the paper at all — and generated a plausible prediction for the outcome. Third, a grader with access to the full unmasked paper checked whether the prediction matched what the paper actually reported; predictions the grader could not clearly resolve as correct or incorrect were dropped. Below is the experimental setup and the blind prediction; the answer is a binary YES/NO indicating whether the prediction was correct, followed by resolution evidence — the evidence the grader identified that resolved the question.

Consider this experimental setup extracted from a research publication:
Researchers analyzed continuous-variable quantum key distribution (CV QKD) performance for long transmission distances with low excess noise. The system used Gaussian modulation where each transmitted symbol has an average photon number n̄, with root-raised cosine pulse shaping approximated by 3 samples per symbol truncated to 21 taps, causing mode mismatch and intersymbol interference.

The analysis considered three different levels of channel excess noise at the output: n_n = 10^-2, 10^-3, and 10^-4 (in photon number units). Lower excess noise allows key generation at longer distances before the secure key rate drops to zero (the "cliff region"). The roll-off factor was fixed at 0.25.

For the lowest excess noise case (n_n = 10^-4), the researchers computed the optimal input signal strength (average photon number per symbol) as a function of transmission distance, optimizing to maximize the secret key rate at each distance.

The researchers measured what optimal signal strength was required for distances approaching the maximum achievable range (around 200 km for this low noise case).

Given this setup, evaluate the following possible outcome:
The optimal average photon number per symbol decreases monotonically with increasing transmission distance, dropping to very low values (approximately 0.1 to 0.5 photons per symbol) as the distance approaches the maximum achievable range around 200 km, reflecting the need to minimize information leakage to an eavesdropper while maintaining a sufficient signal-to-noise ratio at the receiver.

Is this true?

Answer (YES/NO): NO